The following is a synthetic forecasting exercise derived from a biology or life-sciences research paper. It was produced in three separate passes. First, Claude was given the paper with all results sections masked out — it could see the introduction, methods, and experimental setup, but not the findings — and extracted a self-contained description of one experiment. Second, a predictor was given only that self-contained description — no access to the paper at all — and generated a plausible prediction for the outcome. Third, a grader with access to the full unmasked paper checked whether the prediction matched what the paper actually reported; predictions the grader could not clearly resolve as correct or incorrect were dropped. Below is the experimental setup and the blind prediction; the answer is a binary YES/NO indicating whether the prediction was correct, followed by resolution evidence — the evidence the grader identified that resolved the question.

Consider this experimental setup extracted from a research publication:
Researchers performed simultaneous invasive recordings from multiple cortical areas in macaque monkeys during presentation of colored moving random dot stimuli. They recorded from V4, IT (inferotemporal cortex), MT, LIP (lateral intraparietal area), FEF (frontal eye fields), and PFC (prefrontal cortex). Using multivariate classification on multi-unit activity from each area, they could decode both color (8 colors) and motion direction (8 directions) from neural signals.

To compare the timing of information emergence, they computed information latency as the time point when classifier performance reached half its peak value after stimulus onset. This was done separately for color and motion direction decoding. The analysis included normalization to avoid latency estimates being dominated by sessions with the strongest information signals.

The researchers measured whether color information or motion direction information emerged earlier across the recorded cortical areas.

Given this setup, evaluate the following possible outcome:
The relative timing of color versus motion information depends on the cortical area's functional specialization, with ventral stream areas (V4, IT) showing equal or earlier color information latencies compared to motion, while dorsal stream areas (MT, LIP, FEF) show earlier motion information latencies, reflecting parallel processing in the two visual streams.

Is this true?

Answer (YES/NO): NO